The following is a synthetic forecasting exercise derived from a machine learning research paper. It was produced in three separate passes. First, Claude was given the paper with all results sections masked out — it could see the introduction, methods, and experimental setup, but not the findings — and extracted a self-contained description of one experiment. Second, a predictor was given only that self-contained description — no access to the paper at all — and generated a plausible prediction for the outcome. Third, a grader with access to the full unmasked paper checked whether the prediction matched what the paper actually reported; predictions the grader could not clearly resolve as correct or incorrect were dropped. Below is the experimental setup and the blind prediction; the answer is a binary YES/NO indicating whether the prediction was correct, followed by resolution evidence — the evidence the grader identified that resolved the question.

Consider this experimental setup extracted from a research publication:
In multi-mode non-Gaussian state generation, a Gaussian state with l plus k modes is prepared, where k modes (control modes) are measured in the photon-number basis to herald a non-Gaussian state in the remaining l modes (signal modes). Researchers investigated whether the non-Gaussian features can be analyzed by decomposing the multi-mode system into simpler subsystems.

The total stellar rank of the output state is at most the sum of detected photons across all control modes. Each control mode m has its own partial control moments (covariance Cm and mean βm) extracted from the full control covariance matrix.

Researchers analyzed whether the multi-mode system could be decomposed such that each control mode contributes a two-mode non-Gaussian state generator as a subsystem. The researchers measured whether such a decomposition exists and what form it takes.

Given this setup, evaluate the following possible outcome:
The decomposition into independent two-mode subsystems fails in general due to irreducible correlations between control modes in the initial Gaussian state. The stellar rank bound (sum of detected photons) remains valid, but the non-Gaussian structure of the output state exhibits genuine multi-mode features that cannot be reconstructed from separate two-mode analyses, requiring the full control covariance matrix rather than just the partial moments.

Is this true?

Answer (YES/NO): NO